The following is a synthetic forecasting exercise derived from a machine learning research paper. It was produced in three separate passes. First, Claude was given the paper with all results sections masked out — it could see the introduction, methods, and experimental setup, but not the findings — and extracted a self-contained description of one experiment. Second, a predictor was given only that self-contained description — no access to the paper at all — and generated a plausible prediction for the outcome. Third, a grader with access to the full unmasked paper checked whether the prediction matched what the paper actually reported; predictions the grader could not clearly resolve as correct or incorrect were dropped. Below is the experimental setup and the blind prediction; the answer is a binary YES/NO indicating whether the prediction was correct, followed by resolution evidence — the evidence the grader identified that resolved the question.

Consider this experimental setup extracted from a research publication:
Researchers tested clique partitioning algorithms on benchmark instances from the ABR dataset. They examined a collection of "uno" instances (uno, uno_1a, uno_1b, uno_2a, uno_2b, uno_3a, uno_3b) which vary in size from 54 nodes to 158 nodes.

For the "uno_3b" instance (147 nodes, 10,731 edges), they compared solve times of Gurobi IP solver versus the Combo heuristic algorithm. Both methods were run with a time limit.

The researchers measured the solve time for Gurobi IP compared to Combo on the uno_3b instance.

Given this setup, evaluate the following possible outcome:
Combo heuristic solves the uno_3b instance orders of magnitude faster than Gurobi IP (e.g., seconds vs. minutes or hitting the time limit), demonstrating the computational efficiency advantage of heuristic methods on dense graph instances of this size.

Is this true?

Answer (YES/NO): NO